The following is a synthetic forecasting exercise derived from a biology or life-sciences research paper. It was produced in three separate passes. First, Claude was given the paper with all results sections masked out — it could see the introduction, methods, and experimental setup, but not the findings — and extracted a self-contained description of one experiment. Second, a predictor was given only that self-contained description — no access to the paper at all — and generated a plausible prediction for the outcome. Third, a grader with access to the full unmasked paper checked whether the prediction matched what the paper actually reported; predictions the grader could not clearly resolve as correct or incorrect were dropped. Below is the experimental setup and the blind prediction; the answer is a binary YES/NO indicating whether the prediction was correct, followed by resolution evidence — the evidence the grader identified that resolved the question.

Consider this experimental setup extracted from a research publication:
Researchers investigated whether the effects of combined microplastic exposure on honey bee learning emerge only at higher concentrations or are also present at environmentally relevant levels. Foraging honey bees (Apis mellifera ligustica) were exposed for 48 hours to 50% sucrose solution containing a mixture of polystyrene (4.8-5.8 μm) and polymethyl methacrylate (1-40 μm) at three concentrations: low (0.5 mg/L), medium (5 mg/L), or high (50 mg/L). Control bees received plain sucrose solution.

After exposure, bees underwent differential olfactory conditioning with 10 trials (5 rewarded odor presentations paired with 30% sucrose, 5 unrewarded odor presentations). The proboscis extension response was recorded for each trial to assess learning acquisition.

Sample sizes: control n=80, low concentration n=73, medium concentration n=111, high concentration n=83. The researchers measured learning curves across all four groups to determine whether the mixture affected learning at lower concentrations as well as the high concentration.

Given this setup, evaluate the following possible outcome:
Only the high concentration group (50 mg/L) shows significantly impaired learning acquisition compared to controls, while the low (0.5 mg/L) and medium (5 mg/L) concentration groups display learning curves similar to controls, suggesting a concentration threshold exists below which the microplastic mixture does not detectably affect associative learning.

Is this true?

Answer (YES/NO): NO